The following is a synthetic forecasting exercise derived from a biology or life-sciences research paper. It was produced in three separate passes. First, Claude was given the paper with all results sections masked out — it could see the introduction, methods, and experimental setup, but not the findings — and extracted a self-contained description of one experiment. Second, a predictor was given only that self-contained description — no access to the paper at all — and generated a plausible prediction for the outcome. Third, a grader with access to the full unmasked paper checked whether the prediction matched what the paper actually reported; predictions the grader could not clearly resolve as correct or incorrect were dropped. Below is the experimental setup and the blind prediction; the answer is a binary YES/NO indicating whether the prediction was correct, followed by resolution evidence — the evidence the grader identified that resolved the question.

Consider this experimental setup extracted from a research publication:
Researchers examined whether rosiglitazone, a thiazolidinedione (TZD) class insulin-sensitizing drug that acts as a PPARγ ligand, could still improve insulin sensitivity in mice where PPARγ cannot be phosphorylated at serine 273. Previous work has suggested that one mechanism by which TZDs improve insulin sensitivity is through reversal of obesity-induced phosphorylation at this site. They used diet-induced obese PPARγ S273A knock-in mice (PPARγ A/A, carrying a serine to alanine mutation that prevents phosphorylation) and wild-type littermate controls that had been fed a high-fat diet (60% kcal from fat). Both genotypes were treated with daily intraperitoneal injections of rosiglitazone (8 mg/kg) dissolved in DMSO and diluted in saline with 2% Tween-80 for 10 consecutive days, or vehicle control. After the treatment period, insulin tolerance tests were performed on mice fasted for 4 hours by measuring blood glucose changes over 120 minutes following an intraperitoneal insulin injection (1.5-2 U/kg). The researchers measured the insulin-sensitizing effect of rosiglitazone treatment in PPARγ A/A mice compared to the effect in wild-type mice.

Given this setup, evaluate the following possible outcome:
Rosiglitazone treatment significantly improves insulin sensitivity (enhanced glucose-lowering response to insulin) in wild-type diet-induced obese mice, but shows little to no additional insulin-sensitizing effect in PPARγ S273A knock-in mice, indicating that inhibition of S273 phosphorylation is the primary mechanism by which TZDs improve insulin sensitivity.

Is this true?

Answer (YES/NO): NO